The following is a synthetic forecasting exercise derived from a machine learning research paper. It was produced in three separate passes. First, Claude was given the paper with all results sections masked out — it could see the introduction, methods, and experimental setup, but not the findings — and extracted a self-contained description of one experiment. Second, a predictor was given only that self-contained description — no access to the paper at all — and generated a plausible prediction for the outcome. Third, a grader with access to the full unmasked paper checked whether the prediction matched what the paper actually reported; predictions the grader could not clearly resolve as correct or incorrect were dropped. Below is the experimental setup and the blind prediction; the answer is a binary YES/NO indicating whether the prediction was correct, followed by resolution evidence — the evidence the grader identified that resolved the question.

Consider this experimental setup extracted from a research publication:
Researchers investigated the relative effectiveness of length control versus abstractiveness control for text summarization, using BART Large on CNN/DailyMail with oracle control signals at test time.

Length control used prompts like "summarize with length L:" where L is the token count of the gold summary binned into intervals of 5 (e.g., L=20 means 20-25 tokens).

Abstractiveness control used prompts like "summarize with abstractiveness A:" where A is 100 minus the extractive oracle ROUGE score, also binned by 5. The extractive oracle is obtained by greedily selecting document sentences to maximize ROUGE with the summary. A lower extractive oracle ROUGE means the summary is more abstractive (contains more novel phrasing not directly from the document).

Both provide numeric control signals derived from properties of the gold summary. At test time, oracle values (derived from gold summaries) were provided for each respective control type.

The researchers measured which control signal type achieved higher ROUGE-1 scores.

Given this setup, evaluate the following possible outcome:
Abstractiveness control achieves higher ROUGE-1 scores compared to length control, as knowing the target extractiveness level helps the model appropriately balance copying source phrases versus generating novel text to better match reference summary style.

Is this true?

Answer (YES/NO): NO